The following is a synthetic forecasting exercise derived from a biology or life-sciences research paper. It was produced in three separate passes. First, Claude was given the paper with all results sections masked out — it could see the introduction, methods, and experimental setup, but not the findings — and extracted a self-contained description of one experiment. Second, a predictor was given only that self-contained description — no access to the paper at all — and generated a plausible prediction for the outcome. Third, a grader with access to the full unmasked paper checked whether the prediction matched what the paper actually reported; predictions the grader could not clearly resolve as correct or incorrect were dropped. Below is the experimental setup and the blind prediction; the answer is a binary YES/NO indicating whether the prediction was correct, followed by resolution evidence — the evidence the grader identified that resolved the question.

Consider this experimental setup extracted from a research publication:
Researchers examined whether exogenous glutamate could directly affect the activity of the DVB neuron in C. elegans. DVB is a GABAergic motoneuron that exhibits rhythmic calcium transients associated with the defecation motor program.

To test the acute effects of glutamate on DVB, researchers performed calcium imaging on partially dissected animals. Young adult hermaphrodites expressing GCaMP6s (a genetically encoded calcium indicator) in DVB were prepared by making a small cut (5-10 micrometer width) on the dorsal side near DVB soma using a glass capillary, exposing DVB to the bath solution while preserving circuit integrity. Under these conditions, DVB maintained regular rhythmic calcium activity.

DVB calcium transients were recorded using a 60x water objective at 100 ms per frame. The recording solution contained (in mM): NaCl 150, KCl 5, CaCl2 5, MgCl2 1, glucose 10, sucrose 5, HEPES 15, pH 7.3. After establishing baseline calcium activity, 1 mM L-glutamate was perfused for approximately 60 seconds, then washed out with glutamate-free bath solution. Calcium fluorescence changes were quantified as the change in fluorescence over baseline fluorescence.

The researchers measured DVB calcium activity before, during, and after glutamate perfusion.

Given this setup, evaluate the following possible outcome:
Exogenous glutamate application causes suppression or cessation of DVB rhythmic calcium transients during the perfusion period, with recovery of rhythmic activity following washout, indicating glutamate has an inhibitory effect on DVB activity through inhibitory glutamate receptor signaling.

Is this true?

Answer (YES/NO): YES